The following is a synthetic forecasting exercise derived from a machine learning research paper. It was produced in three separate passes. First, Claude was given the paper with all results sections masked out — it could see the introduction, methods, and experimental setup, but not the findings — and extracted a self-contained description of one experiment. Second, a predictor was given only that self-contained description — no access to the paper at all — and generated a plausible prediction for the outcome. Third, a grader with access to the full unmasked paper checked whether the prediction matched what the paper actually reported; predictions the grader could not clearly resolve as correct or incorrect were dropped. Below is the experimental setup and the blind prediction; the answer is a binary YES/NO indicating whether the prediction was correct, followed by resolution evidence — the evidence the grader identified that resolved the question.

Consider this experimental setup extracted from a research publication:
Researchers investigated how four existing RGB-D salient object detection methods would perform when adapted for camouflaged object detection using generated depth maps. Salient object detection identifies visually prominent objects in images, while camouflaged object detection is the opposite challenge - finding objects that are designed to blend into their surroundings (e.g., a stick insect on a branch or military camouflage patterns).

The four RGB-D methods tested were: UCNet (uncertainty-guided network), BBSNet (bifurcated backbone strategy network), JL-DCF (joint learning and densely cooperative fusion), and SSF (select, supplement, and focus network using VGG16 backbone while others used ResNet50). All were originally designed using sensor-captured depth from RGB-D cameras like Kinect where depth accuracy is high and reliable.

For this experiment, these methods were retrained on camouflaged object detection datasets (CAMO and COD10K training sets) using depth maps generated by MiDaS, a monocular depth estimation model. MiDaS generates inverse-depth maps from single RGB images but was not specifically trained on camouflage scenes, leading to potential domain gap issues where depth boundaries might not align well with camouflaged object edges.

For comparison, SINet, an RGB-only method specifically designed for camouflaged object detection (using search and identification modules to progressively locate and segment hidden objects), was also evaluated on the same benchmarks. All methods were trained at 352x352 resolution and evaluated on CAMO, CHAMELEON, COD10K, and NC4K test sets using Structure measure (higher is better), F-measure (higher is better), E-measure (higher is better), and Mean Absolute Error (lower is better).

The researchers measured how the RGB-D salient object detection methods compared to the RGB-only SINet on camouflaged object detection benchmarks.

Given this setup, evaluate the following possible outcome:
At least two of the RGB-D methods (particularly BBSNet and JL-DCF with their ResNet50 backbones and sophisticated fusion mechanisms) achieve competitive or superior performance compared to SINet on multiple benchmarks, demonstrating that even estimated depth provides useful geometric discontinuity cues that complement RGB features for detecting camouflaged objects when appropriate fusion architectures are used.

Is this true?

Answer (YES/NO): NO